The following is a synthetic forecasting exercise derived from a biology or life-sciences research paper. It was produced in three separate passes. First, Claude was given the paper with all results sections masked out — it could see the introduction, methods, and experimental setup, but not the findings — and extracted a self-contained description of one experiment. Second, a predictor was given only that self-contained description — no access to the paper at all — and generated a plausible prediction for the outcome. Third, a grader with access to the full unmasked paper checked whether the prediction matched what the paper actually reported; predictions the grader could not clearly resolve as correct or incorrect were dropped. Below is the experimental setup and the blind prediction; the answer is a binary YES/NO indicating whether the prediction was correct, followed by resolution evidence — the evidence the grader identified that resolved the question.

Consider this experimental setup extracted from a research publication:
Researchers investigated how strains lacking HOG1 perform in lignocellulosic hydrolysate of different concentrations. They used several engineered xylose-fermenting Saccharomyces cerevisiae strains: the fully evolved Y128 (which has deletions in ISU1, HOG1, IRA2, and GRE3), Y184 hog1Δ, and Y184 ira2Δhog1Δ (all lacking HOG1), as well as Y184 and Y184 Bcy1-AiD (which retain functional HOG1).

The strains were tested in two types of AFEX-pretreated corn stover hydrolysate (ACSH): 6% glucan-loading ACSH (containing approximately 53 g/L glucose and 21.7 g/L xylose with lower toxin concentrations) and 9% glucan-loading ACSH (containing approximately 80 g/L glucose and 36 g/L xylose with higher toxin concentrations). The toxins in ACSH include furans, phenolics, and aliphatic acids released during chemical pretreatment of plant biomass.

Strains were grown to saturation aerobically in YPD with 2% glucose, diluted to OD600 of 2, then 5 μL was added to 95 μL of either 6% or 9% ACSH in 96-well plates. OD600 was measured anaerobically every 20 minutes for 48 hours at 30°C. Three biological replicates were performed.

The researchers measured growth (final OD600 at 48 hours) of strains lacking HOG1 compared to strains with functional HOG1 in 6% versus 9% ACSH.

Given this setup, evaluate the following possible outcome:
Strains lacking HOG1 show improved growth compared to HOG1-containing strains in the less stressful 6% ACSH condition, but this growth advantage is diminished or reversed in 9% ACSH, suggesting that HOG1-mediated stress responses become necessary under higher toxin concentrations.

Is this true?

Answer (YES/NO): NO